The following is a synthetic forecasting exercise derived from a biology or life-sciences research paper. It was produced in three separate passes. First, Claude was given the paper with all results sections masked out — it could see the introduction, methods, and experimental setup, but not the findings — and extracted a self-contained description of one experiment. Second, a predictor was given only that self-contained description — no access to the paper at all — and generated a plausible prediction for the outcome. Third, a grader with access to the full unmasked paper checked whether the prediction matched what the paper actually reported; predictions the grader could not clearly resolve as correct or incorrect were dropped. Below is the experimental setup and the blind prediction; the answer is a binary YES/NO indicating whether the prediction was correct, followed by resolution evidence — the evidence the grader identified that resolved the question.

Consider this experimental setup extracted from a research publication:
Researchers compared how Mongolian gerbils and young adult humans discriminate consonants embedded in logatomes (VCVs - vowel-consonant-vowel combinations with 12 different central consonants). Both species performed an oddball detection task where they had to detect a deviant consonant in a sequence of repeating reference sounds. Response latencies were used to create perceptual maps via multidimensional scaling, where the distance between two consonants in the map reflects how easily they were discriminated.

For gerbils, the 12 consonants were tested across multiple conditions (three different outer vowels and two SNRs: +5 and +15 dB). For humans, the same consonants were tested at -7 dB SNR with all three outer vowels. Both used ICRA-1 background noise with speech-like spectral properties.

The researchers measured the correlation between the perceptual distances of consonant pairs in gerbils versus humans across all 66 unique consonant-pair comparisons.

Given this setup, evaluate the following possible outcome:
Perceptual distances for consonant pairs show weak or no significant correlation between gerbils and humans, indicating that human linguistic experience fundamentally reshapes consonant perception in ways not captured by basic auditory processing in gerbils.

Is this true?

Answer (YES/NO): NO